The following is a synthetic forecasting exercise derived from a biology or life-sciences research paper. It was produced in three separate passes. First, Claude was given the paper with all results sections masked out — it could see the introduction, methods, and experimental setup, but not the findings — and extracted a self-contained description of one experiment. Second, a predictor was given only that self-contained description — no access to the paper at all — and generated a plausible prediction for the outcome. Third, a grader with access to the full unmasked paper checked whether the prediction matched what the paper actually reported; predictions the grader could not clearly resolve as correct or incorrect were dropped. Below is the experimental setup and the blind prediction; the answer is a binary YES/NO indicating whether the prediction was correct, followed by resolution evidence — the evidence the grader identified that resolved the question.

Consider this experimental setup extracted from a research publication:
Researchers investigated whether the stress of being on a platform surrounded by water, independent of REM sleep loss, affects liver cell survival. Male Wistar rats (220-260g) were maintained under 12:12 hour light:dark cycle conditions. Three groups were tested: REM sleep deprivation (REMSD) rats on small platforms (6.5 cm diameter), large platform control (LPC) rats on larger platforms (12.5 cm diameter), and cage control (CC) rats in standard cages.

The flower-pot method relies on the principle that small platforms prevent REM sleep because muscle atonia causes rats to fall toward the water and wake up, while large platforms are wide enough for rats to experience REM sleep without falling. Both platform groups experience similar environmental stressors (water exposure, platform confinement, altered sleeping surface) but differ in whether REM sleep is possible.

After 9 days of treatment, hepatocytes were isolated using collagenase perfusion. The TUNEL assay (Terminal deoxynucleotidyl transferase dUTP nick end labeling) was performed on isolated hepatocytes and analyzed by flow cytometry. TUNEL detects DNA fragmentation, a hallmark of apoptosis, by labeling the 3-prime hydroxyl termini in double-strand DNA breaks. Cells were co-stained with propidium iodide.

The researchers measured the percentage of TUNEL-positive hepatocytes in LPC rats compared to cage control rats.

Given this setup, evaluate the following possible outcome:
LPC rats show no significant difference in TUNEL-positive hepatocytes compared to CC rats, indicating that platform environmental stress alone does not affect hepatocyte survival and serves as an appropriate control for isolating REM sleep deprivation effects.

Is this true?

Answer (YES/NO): YES